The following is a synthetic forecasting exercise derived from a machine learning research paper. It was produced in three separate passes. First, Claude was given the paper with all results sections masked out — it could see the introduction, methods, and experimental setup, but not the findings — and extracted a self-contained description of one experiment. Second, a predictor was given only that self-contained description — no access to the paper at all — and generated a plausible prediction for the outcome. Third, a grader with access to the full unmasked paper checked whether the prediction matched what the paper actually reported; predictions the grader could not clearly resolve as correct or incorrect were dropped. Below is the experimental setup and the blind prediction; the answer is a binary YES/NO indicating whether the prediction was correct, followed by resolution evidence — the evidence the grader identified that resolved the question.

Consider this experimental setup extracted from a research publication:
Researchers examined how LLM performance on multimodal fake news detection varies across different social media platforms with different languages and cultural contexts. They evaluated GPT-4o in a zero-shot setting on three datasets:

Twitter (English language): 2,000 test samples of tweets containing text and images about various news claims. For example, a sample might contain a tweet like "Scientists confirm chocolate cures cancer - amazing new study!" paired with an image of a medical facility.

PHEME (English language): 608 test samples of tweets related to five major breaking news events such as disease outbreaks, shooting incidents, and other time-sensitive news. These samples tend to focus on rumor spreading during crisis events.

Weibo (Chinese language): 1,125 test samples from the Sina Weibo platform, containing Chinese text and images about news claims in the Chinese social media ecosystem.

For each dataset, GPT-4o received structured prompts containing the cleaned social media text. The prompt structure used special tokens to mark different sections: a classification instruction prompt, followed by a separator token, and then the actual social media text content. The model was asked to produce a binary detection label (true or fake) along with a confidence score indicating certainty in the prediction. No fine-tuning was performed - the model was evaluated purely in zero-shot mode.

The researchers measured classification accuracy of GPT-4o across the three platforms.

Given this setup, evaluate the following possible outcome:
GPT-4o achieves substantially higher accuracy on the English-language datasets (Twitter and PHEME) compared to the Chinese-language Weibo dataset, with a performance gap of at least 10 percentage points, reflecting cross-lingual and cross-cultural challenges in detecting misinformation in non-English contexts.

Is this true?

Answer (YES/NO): NO